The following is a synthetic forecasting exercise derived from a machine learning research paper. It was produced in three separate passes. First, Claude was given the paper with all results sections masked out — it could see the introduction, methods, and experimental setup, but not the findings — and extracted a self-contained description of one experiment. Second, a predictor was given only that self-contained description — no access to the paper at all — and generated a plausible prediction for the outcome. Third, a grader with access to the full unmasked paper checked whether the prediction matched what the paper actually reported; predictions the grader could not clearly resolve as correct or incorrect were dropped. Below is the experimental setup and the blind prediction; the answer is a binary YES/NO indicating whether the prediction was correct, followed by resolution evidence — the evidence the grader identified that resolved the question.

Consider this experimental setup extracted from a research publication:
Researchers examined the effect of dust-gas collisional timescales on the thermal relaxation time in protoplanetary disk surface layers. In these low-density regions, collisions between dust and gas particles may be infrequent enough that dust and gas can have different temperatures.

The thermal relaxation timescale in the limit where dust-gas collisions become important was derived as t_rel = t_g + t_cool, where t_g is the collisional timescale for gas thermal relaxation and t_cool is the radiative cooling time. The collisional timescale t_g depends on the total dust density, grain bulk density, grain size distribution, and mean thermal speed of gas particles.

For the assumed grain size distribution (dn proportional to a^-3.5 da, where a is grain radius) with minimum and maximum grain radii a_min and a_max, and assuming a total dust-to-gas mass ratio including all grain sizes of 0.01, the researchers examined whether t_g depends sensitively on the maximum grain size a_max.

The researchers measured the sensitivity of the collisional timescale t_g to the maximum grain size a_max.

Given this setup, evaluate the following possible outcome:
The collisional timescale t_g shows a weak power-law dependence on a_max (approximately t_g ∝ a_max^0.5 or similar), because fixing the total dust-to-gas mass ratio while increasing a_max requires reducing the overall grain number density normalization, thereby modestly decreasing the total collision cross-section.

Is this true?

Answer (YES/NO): NO